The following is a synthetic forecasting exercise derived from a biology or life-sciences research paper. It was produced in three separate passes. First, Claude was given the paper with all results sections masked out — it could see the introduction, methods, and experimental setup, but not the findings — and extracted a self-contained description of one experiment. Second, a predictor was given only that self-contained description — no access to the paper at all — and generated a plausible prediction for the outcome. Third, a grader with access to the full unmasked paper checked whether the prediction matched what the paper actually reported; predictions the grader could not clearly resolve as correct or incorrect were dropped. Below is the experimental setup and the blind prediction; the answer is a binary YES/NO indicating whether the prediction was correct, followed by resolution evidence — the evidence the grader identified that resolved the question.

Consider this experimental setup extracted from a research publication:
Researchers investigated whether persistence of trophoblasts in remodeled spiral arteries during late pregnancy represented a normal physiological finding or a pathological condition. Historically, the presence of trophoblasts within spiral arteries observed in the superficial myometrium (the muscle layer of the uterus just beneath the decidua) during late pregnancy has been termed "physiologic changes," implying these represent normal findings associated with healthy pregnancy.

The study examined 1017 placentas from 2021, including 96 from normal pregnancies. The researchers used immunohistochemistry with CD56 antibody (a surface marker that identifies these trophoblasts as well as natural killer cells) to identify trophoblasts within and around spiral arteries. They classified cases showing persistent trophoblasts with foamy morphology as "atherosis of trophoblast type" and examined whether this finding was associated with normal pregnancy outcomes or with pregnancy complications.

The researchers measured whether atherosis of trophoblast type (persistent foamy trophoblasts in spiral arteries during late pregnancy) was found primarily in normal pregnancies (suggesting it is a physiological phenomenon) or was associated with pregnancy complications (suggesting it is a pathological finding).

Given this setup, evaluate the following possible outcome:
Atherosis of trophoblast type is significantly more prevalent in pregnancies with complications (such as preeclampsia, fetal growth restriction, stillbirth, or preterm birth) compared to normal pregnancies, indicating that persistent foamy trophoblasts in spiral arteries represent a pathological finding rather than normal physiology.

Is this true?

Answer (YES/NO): NO